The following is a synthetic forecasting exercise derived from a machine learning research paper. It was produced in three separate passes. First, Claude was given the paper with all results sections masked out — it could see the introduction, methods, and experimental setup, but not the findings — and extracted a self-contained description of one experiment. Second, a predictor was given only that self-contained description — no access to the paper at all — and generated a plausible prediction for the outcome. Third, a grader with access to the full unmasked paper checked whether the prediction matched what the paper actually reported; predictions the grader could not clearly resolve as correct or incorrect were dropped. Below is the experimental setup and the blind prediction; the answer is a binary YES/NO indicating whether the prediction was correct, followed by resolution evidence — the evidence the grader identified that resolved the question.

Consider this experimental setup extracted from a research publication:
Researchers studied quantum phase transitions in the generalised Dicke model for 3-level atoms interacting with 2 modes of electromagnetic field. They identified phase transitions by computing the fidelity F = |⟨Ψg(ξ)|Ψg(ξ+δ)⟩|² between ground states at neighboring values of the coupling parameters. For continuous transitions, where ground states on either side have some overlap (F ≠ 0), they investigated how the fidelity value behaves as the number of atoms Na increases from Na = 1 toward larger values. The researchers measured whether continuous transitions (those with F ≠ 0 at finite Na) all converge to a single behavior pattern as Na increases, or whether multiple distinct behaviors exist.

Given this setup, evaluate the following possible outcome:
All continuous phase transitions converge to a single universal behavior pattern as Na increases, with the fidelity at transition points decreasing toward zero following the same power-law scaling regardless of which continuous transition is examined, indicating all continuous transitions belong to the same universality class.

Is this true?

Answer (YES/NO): NO